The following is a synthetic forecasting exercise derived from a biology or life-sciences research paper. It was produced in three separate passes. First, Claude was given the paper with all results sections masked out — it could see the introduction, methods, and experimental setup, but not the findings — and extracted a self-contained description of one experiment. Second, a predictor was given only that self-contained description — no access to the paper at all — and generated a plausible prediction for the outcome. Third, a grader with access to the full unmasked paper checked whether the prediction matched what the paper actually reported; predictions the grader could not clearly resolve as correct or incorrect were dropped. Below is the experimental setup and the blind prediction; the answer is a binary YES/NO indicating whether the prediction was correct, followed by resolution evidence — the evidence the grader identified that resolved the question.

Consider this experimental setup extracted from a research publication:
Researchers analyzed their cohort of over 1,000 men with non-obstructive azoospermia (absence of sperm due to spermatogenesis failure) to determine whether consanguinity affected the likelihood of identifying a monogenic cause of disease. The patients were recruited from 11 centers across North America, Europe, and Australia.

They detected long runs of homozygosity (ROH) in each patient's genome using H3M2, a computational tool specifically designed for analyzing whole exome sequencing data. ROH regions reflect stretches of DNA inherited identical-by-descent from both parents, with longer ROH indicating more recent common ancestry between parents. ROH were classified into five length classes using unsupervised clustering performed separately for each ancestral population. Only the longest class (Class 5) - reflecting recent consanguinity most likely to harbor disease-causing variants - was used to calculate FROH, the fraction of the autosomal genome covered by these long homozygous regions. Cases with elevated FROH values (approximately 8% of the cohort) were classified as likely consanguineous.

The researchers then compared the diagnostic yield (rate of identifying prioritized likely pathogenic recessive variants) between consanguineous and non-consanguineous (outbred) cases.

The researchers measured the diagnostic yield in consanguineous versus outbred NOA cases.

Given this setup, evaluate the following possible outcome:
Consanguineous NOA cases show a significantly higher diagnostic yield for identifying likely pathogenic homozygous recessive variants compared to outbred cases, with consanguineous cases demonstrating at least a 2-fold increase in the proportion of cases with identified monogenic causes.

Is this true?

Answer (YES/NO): YES